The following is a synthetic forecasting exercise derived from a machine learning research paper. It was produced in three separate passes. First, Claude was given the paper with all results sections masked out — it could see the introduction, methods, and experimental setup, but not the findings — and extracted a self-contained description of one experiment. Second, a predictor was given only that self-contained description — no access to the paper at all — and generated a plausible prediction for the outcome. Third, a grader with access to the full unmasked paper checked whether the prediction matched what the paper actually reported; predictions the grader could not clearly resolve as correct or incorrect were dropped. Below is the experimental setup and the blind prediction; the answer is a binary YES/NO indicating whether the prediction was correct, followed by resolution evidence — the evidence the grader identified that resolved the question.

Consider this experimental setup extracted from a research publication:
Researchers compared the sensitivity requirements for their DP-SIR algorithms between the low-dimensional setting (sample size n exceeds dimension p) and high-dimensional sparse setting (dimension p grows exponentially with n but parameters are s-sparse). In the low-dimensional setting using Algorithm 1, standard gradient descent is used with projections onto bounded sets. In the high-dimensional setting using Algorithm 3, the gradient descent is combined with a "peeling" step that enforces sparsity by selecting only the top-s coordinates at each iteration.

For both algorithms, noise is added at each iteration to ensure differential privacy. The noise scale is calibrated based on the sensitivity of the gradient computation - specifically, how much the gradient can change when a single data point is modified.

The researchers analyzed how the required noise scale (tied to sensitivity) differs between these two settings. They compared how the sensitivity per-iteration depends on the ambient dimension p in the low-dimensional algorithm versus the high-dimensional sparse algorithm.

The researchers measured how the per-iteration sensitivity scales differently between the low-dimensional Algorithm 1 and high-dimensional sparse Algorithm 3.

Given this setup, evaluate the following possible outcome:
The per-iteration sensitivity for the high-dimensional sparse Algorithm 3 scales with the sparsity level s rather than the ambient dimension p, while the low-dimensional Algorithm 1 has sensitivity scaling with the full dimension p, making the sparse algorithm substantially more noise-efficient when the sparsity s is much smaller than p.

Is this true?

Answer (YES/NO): NO